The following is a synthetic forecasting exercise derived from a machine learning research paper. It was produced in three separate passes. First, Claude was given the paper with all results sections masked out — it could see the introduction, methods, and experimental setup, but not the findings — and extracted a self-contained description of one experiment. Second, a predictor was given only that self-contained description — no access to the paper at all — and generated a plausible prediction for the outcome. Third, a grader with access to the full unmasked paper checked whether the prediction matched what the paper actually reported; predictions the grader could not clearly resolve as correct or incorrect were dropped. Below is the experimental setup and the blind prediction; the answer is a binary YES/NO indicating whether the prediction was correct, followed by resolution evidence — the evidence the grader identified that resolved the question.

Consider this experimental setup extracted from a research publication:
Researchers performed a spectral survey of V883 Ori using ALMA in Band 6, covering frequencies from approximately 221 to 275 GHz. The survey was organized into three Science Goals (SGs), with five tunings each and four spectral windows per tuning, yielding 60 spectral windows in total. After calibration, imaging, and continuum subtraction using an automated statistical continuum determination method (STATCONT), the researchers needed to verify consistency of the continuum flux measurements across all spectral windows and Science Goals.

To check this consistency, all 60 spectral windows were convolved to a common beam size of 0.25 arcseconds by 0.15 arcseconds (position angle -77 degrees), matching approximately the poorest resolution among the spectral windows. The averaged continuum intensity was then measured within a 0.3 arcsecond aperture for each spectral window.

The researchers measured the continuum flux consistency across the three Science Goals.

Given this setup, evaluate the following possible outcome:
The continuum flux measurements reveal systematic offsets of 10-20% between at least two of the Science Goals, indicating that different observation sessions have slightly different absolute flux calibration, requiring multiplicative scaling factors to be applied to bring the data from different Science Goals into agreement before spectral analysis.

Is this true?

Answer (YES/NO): NO